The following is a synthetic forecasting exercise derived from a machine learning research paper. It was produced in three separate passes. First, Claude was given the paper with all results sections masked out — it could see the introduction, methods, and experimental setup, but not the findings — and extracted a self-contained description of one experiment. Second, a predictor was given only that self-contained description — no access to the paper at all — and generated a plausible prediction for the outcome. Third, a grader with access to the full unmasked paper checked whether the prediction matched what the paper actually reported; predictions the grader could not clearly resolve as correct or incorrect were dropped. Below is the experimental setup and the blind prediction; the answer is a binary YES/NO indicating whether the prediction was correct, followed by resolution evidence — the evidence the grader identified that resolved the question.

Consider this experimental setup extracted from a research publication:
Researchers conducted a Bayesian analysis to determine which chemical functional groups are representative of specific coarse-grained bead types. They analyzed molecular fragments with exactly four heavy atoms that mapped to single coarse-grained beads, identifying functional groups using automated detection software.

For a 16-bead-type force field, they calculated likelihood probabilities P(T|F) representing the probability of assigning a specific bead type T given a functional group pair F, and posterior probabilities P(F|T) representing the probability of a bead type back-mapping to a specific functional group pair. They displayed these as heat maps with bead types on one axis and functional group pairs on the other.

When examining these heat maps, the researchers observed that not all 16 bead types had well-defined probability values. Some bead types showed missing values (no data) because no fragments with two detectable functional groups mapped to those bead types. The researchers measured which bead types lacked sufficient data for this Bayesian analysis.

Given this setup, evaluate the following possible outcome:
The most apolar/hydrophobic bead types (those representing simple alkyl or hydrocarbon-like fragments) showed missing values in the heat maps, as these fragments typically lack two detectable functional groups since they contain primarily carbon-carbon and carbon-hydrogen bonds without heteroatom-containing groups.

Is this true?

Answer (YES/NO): YES